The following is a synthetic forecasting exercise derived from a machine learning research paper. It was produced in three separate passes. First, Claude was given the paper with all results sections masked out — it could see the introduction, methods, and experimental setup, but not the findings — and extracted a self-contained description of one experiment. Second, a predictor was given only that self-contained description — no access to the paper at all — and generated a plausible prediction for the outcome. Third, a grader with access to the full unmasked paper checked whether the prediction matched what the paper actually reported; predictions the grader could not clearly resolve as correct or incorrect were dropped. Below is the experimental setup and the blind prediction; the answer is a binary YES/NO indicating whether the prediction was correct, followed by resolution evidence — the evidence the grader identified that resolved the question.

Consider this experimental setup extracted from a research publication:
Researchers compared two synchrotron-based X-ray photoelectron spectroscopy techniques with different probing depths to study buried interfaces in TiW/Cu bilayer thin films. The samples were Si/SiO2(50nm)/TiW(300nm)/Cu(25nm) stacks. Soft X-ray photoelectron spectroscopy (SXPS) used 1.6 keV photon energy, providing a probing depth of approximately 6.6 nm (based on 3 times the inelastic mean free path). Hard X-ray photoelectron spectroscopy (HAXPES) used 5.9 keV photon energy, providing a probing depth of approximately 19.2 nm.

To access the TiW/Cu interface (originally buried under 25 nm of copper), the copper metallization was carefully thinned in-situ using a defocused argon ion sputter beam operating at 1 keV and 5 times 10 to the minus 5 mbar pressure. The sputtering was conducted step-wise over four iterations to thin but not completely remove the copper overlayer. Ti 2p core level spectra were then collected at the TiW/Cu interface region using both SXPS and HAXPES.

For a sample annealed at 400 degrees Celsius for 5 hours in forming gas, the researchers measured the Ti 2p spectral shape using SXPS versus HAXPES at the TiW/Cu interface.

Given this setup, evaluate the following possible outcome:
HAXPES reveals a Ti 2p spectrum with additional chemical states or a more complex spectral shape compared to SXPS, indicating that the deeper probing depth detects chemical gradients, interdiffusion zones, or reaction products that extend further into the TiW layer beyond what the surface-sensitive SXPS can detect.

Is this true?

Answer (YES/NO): NO